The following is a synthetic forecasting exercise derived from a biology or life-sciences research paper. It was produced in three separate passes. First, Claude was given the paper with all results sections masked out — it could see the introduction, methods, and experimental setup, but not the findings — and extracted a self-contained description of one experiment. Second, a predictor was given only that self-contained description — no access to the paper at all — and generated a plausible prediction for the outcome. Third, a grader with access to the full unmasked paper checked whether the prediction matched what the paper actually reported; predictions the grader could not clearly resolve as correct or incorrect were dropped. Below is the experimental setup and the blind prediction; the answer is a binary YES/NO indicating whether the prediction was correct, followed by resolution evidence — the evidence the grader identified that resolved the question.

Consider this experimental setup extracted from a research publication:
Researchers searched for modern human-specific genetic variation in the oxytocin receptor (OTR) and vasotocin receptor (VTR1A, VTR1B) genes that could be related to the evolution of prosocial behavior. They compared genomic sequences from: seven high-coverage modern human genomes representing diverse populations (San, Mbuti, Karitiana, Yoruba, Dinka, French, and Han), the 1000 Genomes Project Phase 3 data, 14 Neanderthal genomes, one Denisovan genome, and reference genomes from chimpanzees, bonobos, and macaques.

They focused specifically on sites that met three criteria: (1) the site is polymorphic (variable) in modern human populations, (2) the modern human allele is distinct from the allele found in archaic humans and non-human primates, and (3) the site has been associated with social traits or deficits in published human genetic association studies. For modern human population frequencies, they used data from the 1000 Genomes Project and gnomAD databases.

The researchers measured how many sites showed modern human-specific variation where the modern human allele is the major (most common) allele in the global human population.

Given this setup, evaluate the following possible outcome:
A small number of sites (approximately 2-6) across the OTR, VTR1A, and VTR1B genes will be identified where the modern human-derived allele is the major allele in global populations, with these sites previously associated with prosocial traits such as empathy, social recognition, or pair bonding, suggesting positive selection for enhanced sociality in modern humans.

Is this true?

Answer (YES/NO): NO